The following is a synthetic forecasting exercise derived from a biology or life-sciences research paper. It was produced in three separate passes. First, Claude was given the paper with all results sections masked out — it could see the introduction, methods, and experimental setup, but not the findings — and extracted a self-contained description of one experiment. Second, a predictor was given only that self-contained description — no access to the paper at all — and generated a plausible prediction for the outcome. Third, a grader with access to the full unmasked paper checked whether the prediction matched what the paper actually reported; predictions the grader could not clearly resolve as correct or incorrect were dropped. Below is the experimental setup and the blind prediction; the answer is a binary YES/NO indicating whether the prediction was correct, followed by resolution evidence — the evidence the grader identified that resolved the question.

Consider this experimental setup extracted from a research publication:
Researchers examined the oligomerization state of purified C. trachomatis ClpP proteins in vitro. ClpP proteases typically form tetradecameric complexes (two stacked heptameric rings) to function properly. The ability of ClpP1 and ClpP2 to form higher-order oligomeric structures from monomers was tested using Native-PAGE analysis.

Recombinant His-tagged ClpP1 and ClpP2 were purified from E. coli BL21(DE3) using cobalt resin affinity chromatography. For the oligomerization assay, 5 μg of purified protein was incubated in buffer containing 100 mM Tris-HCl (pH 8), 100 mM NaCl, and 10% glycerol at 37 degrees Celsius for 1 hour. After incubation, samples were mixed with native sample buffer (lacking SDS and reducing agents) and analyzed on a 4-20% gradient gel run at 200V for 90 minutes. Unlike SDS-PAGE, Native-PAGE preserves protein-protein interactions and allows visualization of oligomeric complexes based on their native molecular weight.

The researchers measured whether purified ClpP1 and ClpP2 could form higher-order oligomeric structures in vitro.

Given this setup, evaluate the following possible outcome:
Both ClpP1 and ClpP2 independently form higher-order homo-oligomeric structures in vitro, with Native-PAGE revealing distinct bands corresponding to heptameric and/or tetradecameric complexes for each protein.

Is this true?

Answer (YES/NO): YES